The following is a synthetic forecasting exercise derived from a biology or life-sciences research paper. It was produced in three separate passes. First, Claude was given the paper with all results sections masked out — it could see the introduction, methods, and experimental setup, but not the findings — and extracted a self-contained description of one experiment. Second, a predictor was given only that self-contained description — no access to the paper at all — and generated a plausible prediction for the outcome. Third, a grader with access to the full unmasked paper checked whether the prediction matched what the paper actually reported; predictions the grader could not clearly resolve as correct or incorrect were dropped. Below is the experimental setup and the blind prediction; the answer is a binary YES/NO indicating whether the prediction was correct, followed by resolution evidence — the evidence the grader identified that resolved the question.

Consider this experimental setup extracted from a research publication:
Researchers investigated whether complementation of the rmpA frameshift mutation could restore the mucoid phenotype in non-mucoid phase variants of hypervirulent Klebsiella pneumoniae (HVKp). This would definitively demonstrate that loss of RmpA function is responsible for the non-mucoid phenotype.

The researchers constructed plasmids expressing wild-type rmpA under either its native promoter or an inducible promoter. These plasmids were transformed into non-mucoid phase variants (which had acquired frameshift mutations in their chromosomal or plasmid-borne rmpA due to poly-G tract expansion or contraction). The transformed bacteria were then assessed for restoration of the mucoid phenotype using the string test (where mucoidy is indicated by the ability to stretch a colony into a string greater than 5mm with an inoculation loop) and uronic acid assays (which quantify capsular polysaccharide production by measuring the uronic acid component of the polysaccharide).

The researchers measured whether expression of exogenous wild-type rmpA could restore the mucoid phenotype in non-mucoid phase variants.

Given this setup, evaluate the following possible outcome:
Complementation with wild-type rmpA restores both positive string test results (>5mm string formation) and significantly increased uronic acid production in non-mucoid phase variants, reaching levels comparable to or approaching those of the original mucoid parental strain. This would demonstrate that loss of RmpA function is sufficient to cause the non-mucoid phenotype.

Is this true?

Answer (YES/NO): YES